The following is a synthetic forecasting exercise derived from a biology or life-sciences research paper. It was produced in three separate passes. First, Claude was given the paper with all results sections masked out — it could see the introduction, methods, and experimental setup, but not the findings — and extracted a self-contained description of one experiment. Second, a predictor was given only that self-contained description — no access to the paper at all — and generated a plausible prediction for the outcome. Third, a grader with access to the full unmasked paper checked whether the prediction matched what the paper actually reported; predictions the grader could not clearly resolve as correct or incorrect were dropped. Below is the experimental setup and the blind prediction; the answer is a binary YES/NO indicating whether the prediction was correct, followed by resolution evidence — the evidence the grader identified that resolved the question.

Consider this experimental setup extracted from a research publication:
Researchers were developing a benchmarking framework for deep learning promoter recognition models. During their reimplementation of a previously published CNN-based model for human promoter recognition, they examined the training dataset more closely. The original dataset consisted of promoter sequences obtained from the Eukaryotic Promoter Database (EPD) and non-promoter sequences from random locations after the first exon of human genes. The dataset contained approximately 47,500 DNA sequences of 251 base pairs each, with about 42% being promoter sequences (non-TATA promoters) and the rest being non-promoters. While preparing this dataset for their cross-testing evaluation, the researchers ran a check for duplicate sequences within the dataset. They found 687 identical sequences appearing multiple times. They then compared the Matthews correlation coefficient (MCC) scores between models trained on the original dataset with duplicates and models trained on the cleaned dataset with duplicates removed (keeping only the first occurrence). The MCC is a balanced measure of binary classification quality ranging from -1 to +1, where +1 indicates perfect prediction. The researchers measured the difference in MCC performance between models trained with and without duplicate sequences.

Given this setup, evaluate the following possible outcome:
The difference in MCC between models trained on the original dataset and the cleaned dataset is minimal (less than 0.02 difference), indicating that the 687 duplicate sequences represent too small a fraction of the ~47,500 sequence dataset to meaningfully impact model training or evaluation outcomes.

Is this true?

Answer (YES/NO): NO